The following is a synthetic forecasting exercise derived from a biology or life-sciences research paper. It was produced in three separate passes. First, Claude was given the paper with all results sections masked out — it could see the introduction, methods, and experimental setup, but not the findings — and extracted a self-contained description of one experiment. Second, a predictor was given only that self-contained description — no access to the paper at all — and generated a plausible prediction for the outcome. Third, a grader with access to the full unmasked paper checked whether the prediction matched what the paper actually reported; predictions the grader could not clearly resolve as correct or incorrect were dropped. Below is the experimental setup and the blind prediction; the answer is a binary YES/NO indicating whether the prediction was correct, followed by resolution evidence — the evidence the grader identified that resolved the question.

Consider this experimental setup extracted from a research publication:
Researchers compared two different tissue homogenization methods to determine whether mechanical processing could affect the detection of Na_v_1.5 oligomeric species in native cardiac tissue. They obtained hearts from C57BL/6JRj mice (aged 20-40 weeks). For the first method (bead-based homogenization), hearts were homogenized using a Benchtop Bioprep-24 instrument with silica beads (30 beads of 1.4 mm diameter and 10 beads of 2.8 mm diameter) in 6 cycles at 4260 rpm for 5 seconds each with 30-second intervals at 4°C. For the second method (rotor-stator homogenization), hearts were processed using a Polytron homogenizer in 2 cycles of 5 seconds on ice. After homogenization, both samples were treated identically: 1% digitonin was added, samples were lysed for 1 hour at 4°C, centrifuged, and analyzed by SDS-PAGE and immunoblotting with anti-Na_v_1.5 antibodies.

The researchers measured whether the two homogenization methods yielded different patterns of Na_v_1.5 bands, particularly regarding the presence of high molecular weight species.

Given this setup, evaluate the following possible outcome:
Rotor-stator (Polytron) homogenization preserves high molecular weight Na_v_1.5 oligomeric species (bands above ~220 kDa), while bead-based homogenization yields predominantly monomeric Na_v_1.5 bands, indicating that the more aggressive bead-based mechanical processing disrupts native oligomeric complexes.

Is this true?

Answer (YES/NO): NO